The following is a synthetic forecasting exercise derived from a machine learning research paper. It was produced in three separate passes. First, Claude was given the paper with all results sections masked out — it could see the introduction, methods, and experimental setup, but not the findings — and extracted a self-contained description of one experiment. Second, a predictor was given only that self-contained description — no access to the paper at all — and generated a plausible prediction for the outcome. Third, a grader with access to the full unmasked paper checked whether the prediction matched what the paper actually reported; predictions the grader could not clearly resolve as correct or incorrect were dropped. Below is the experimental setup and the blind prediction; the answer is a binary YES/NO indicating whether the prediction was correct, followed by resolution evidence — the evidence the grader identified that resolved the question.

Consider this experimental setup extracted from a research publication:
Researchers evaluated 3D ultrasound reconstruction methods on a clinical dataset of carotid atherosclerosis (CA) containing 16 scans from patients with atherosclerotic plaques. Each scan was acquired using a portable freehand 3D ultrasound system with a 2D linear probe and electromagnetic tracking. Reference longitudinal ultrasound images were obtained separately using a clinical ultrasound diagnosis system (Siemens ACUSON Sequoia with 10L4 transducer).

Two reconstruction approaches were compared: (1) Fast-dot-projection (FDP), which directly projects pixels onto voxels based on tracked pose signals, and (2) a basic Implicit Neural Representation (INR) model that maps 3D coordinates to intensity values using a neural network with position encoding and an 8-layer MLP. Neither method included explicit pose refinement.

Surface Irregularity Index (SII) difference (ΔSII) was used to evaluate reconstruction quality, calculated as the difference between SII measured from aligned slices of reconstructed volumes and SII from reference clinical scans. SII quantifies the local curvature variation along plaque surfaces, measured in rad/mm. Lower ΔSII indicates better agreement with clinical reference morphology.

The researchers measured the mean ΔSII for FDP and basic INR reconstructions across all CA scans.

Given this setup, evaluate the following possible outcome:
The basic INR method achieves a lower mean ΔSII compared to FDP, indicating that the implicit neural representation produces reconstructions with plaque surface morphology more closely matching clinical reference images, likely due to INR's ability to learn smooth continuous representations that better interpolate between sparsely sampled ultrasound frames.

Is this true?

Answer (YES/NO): YES